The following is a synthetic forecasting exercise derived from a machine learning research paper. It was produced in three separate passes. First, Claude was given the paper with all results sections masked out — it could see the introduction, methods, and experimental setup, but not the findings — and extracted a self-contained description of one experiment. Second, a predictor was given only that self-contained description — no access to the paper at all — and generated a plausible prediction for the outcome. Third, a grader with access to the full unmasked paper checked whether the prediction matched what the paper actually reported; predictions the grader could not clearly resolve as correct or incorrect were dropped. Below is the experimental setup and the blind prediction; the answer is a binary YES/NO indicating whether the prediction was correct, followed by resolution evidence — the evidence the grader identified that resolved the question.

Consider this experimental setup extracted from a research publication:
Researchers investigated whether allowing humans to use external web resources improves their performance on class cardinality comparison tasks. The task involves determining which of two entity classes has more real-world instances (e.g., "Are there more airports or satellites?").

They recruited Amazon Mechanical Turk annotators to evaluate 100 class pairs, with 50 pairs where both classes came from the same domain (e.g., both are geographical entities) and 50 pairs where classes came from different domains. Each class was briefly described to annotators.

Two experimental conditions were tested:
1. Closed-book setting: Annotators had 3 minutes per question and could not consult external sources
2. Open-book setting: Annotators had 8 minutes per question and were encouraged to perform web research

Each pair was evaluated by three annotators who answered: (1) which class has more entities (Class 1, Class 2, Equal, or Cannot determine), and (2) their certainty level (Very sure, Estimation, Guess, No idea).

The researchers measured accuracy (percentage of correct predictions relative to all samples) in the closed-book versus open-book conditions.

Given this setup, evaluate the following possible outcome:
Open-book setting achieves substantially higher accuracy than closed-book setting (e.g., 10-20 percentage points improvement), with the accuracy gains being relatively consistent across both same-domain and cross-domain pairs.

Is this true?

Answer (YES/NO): NO